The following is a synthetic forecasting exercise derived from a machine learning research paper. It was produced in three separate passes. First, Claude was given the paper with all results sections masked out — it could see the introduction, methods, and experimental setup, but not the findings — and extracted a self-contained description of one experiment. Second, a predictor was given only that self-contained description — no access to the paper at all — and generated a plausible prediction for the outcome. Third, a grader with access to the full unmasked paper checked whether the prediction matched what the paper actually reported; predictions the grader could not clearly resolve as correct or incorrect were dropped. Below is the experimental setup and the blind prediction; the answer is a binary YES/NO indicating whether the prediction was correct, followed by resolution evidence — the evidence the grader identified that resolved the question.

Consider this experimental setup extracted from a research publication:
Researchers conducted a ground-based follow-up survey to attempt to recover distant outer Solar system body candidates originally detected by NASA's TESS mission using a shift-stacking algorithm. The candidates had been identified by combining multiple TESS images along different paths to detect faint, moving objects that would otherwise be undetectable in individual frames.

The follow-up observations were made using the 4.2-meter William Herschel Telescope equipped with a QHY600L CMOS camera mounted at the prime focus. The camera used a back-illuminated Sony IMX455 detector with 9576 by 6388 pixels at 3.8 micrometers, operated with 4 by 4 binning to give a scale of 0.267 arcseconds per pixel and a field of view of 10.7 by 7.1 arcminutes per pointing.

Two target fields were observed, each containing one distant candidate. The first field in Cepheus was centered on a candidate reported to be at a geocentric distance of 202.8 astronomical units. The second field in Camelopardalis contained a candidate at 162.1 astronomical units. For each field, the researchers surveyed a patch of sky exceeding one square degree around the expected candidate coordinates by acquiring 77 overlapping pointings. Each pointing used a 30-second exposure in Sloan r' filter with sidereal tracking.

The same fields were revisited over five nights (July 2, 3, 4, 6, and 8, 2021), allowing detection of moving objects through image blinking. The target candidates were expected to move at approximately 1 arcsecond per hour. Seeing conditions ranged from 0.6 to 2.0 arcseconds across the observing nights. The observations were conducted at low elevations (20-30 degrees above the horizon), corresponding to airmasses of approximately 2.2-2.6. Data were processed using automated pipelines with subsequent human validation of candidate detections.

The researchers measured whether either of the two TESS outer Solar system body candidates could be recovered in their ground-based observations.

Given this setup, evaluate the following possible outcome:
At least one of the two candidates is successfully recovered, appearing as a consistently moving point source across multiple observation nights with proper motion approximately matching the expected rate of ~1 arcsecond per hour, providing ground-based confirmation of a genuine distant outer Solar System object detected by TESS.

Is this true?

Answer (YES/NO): NO